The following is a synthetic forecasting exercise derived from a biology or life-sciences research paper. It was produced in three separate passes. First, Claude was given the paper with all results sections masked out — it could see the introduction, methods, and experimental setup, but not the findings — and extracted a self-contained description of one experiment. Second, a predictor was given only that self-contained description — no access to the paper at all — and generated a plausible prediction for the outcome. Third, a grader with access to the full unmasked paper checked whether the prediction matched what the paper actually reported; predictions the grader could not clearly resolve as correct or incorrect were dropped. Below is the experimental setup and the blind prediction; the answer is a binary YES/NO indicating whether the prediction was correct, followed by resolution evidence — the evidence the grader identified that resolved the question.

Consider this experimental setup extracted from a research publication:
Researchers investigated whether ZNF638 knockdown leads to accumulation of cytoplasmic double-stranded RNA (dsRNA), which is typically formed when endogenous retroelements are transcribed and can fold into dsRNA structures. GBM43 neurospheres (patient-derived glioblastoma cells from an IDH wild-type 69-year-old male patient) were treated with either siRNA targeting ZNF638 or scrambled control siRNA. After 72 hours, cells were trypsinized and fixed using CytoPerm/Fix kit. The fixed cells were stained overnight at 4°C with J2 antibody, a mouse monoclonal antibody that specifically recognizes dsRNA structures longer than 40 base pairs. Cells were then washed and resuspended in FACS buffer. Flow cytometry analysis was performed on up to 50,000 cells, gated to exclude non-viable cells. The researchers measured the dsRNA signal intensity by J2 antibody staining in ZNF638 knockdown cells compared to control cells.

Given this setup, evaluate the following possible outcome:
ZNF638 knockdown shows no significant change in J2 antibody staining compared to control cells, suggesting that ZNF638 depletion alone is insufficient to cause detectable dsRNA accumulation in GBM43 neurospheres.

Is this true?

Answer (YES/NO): NO